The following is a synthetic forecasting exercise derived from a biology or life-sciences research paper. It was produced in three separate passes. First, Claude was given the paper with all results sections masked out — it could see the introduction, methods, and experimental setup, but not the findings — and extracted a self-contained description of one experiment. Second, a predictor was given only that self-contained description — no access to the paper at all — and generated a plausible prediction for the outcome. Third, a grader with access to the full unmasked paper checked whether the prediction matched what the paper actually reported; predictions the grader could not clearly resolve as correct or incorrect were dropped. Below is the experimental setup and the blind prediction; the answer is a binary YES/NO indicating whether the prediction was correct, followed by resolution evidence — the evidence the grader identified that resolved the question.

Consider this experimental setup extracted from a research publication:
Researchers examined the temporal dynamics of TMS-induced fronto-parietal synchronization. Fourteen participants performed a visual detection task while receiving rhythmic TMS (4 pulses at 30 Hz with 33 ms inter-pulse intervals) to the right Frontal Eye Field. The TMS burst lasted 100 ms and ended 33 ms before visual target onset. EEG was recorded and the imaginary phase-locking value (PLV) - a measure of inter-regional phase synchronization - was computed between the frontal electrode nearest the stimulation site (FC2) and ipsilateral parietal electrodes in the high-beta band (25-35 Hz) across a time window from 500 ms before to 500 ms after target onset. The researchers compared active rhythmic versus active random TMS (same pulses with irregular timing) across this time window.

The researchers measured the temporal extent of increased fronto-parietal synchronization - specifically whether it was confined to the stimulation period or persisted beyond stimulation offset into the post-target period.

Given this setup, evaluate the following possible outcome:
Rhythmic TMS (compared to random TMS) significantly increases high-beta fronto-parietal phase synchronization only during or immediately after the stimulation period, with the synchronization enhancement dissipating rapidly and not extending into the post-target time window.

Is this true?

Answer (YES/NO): YES